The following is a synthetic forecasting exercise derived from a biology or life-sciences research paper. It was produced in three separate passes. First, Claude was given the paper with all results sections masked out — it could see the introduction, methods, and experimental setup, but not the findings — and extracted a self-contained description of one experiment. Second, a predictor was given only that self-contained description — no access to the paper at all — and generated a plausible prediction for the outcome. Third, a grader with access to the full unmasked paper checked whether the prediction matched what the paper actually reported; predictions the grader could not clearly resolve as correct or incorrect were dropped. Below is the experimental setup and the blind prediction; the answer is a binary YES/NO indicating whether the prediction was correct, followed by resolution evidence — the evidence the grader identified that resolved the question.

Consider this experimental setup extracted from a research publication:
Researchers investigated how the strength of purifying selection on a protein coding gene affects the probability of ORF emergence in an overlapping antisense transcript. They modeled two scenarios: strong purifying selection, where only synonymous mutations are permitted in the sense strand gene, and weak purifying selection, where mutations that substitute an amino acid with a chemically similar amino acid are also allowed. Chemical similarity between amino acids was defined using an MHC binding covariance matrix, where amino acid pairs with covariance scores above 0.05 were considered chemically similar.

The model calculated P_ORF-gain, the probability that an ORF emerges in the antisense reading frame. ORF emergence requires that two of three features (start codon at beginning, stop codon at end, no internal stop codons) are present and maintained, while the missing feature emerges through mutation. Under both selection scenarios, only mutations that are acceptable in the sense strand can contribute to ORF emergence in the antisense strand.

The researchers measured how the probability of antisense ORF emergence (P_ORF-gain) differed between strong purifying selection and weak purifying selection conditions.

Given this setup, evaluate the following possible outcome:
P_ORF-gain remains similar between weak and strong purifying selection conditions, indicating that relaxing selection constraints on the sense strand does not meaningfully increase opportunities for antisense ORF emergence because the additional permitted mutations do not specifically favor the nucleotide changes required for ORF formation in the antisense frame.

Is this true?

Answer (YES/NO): NO